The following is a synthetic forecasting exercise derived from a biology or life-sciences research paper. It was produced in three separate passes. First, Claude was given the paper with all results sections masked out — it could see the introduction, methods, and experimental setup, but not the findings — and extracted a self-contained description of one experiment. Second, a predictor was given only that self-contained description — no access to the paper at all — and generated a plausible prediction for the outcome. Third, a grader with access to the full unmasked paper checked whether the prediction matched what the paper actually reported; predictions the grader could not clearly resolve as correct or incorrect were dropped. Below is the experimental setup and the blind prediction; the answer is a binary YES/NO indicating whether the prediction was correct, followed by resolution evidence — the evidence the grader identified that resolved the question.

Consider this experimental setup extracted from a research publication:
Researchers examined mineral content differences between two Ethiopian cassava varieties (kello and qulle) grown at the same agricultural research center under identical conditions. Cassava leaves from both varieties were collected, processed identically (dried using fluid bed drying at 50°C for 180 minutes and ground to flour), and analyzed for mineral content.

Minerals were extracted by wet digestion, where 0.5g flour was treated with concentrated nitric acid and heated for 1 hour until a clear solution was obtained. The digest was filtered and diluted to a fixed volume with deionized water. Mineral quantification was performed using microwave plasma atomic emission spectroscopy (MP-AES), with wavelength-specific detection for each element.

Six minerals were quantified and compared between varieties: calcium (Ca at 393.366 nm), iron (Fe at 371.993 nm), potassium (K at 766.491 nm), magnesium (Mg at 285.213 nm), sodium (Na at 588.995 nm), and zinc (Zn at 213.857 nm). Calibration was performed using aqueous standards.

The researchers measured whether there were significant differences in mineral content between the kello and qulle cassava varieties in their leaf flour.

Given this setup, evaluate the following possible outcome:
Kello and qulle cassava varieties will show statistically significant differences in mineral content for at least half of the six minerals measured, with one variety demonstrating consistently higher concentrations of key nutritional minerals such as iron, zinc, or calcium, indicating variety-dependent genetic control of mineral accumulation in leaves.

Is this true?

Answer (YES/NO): NO